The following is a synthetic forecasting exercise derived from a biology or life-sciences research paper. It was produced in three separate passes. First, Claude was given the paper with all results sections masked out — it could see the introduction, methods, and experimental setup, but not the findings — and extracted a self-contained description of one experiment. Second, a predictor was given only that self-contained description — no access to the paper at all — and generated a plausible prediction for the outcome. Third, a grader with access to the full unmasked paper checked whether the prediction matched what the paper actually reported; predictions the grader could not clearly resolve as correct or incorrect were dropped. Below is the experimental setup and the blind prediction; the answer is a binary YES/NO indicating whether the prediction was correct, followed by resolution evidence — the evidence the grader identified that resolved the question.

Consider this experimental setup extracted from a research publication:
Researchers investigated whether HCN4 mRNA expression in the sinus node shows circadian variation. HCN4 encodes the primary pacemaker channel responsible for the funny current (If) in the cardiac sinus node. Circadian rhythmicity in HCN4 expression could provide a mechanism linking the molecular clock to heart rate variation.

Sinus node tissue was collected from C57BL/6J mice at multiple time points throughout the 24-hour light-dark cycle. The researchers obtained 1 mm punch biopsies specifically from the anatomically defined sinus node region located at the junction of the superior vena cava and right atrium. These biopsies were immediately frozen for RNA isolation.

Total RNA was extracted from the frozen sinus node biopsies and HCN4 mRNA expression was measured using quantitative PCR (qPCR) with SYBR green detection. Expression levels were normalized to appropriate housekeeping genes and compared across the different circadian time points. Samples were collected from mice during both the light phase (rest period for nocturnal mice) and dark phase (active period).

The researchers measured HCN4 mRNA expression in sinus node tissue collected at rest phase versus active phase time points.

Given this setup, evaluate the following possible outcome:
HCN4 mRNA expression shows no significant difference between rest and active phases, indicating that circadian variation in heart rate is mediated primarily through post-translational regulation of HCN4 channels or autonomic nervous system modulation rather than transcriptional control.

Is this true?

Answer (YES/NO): NO